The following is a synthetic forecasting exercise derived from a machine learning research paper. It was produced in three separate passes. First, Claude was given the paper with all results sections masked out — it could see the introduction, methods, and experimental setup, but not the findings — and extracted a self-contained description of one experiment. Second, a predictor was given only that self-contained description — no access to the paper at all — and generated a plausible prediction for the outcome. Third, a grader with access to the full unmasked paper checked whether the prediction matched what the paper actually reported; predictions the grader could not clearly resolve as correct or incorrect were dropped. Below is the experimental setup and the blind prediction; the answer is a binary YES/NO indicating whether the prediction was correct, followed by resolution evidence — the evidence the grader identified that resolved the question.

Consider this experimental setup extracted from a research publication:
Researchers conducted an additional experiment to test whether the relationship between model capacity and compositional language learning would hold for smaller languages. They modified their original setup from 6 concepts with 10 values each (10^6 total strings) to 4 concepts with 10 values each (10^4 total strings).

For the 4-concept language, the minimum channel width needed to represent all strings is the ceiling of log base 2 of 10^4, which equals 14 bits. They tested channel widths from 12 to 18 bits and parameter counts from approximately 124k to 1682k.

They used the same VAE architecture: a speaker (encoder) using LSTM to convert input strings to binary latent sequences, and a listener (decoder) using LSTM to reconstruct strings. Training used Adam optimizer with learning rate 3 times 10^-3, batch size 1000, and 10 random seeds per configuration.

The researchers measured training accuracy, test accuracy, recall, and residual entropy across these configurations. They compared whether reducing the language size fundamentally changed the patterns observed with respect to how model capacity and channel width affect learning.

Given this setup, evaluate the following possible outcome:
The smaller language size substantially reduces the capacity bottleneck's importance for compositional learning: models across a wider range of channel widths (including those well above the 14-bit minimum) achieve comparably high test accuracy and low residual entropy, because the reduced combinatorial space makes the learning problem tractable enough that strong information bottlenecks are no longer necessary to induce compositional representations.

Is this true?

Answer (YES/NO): NO